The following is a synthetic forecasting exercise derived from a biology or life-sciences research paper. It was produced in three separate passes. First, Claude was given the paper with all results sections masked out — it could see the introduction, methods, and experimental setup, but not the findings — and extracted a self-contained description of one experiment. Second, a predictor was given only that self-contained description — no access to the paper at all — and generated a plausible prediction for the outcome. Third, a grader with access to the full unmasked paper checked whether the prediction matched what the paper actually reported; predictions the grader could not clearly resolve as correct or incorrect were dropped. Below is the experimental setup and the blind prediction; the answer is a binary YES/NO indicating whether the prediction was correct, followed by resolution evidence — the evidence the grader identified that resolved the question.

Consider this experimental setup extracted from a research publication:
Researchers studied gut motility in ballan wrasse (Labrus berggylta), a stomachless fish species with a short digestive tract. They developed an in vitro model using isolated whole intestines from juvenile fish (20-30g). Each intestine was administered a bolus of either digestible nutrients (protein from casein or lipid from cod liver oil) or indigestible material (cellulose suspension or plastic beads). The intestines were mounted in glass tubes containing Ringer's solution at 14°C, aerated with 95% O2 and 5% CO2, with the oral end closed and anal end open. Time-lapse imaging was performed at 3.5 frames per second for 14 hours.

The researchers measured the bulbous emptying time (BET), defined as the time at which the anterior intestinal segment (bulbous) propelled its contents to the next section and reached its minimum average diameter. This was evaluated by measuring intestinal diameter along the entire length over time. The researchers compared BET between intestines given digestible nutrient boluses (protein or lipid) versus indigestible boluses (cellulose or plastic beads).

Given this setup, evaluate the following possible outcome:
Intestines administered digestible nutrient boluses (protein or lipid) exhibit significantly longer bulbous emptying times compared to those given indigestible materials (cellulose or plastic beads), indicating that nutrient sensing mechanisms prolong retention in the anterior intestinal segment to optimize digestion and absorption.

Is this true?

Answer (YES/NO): NO